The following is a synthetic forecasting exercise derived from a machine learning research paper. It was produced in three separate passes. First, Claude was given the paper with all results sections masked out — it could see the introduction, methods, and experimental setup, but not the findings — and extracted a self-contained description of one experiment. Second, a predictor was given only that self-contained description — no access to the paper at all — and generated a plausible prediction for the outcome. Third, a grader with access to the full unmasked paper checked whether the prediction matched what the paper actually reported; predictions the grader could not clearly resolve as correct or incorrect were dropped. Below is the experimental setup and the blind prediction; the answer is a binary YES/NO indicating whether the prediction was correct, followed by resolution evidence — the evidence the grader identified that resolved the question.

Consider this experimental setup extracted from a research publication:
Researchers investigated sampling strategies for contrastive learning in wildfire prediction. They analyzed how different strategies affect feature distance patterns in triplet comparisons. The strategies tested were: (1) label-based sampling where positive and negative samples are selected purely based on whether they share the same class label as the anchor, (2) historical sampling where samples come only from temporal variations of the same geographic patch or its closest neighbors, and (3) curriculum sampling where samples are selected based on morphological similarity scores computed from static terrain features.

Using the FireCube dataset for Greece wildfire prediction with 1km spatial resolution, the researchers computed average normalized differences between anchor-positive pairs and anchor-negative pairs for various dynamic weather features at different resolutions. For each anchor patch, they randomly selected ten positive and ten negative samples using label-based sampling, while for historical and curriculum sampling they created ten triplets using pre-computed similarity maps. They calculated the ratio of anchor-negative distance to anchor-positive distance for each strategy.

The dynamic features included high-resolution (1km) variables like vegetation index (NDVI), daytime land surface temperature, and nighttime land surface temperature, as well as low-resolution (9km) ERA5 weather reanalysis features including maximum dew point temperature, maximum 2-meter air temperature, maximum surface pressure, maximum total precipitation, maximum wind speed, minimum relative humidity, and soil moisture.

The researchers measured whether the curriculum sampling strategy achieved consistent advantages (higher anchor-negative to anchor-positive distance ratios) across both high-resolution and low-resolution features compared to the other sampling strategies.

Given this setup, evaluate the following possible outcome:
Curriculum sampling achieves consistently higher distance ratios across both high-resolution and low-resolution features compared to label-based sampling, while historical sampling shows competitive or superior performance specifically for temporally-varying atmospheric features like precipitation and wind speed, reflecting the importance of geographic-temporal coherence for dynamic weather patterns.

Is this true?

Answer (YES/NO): NO